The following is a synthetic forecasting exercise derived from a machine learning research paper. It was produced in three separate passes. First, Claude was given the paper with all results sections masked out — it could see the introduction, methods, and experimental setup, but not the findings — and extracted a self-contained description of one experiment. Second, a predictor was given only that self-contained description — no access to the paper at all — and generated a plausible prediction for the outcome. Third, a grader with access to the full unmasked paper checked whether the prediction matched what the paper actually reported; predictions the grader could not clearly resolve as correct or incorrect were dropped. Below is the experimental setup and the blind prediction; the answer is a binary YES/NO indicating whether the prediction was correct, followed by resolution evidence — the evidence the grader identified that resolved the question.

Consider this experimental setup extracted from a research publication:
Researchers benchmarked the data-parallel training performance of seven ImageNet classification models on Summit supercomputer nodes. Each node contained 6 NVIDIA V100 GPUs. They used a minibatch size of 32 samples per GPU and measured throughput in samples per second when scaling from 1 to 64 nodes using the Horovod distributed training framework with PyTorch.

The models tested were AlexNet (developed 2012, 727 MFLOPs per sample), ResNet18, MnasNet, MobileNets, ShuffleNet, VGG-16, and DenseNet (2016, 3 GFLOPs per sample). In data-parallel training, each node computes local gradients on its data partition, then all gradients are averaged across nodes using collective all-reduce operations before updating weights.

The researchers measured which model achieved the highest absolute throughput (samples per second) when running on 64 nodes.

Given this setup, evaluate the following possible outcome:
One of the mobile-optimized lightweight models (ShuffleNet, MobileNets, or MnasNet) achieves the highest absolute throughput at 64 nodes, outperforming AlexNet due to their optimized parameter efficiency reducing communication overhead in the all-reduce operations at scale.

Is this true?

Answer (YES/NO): NO